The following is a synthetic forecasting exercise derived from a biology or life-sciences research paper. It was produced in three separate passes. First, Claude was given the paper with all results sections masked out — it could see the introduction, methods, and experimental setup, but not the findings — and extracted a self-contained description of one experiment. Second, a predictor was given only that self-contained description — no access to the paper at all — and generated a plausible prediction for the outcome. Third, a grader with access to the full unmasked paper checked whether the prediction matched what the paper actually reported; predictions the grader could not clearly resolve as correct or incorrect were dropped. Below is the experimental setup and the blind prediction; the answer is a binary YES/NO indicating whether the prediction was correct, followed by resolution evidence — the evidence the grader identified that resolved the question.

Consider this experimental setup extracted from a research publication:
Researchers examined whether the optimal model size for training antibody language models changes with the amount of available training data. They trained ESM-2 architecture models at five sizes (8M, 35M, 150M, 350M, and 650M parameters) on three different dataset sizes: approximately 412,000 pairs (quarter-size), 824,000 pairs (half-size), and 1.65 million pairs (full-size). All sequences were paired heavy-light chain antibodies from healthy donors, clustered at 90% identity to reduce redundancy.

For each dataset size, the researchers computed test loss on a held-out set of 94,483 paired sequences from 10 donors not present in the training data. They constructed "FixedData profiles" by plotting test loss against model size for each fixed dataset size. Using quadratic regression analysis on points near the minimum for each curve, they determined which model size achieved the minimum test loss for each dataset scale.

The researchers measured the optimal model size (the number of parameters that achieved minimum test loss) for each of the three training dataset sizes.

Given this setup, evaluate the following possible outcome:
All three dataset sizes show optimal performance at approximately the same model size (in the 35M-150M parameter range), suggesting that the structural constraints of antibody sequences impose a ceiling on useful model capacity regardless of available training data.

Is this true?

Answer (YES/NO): NO